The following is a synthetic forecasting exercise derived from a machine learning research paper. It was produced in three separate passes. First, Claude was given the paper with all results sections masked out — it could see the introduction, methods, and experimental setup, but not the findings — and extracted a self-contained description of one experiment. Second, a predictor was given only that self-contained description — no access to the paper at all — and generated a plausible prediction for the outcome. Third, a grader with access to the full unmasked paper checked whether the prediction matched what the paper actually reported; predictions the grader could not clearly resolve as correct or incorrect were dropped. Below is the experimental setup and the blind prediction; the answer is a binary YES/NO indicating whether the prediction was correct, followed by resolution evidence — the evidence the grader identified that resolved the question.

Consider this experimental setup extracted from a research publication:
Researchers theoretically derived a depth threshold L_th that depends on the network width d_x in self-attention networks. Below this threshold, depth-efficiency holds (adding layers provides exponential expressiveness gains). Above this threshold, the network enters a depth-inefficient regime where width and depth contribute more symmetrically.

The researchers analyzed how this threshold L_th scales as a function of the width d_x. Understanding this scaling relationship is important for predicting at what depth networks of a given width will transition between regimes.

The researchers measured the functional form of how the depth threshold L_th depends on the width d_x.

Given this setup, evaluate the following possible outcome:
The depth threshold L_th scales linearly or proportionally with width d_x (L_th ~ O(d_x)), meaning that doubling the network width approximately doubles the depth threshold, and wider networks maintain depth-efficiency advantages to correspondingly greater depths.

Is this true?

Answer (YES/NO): NO